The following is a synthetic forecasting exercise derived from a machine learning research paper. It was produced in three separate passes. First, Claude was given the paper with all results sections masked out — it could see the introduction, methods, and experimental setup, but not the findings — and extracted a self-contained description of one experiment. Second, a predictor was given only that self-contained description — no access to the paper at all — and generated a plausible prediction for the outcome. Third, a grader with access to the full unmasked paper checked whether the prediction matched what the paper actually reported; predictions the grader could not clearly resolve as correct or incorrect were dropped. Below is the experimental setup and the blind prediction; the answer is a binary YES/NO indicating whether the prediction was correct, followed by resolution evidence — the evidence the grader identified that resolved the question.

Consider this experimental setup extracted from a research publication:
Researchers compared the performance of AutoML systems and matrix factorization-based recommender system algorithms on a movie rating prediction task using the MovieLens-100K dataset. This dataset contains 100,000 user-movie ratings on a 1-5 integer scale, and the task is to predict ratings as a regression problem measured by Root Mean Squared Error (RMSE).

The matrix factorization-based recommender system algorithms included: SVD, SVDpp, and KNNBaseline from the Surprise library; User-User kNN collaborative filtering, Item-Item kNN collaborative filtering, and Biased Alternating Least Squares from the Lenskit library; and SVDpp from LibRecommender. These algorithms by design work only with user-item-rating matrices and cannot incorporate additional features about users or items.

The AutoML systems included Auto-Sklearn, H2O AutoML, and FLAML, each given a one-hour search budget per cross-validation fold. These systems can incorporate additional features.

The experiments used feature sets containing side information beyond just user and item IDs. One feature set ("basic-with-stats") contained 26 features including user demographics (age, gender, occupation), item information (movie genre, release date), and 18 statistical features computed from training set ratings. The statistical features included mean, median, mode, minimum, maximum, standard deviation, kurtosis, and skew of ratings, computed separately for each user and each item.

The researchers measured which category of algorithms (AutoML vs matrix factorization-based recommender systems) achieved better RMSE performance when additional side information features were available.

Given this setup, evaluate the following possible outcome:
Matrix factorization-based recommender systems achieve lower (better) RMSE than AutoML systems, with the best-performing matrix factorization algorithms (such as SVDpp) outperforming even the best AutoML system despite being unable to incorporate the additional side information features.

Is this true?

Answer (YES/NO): NO